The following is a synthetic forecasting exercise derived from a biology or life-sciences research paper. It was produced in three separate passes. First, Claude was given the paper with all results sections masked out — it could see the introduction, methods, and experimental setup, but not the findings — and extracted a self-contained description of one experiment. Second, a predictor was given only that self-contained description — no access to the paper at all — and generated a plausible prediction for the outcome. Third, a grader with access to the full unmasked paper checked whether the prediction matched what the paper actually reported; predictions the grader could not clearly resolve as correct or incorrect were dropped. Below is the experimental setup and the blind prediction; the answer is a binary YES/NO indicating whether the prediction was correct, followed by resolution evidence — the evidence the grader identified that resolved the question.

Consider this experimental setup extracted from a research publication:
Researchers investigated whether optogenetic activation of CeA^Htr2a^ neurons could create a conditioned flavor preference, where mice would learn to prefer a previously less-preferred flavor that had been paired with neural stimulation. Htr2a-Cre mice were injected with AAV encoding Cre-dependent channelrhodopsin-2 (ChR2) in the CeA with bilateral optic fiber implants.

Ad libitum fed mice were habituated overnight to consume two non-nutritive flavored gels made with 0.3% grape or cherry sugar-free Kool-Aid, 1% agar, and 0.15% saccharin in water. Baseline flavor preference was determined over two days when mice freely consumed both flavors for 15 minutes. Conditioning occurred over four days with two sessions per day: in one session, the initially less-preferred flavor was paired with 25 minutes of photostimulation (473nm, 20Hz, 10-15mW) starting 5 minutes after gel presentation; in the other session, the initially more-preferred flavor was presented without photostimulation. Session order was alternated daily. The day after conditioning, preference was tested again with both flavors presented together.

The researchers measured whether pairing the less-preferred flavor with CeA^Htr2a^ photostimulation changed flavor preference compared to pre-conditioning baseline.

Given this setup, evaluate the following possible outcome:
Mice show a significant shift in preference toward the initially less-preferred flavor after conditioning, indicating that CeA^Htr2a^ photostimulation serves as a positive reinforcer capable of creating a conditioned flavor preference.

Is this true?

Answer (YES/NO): YES